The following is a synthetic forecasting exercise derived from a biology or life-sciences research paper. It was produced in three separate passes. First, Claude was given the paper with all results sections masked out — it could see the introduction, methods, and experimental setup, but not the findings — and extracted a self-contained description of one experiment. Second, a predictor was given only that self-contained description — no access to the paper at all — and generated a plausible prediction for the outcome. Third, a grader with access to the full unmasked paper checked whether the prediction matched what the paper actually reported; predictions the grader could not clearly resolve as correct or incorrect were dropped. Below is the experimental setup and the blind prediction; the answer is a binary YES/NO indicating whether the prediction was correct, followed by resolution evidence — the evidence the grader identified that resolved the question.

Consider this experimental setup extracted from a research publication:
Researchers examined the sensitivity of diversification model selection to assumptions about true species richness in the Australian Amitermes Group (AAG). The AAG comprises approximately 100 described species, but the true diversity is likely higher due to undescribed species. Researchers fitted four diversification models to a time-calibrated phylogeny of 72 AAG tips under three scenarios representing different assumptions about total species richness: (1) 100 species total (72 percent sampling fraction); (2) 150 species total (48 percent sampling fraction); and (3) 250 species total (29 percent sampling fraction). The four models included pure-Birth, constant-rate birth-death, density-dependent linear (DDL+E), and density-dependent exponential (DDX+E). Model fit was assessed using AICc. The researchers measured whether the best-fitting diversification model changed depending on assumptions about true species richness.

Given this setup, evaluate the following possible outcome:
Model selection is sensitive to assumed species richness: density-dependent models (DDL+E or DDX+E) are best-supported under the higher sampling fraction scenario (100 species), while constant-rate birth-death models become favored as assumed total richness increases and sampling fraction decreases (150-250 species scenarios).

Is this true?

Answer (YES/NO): NO